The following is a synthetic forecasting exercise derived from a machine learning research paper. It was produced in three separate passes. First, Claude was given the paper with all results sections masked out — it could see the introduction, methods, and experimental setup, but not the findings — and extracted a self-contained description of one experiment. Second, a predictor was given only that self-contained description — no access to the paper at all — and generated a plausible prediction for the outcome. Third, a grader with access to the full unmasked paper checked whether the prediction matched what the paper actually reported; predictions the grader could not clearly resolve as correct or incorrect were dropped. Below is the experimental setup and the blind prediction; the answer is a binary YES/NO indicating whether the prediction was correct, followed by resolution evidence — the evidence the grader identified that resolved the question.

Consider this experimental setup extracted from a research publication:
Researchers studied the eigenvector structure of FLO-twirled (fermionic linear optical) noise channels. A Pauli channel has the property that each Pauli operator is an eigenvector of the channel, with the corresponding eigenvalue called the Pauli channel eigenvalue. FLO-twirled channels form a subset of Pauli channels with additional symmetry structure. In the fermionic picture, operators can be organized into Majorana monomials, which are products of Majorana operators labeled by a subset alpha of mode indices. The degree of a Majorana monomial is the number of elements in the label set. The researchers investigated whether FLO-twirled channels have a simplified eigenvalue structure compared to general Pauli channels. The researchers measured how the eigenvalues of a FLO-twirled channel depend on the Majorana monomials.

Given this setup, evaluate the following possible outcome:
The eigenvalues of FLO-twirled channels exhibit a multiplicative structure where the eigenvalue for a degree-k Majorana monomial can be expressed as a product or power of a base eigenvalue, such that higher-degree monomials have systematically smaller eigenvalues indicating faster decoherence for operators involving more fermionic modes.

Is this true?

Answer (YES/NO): NO